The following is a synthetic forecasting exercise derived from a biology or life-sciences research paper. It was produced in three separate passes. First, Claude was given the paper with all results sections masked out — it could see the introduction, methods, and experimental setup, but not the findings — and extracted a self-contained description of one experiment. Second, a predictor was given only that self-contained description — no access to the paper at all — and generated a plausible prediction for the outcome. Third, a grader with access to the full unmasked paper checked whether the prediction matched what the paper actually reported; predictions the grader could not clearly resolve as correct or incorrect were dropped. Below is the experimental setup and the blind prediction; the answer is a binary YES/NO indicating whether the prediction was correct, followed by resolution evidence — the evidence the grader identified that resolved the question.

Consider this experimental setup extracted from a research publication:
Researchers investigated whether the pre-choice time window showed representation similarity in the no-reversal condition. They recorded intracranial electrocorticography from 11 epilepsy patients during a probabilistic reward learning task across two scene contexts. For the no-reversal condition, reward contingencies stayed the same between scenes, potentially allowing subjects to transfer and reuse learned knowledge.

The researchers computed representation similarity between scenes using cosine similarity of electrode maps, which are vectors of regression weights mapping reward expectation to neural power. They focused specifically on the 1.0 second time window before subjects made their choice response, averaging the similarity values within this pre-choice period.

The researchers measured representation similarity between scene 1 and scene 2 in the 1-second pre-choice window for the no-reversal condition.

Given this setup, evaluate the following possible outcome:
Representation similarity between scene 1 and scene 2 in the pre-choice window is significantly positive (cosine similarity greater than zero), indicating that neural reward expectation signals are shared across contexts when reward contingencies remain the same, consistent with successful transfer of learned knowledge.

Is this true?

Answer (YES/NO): YES